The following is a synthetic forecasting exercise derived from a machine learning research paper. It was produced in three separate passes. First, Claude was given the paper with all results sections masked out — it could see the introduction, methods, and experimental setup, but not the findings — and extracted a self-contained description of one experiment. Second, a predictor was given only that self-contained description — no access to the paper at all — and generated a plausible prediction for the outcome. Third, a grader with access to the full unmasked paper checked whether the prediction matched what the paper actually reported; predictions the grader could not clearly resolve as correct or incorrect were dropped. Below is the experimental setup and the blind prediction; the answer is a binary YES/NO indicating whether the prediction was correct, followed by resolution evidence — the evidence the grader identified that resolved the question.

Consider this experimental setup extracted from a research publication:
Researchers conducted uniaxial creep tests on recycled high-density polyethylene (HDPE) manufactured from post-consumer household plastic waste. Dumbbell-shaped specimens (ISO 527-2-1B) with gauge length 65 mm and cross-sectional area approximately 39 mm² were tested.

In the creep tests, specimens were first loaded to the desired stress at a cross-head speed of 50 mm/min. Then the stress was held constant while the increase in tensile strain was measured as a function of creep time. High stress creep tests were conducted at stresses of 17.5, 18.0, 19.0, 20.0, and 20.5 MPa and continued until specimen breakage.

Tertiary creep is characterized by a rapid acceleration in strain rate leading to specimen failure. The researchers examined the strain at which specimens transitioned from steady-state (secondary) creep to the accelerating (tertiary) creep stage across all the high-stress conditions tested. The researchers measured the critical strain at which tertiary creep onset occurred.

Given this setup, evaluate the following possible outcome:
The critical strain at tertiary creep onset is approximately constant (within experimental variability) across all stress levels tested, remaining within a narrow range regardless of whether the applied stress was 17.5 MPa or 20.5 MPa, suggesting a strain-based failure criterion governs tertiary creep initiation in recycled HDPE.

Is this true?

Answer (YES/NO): YES